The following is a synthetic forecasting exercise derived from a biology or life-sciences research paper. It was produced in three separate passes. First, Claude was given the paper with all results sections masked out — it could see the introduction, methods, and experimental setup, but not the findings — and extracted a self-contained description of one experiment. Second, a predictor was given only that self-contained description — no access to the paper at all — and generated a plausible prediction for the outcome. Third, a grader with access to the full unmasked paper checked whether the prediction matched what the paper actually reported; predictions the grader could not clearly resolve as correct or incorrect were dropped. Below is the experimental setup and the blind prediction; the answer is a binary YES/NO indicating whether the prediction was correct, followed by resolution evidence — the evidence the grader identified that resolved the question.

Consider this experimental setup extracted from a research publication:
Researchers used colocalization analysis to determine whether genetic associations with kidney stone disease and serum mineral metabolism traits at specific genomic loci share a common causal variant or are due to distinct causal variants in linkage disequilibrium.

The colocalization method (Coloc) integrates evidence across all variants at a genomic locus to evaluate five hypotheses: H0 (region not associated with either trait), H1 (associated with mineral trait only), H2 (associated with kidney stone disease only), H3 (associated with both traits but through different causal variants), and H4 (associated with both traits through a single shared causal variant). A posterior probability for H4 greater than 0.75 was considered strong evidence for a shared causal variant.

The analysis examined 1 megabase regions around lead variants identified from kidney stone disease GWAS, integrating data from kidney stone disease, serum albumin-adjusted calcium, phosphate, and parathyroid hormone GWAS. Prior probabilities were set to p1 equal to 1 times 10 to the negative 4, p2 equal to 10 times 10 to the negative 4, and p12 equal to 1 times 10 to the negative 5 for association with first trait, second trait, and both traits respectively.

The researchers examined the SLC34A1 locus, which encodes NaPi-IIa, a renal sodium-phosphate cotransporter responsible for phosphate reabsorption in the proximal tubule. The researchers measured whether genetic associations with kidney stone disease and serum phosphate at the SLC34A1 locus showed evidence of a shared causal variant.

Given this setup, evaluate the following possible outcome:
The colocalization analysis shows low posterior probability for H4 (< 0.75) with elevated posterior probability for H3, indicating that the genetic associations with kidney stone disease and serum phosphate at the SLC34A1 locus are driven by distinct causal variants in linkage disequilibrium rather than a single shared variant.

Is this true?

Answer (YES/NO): NO